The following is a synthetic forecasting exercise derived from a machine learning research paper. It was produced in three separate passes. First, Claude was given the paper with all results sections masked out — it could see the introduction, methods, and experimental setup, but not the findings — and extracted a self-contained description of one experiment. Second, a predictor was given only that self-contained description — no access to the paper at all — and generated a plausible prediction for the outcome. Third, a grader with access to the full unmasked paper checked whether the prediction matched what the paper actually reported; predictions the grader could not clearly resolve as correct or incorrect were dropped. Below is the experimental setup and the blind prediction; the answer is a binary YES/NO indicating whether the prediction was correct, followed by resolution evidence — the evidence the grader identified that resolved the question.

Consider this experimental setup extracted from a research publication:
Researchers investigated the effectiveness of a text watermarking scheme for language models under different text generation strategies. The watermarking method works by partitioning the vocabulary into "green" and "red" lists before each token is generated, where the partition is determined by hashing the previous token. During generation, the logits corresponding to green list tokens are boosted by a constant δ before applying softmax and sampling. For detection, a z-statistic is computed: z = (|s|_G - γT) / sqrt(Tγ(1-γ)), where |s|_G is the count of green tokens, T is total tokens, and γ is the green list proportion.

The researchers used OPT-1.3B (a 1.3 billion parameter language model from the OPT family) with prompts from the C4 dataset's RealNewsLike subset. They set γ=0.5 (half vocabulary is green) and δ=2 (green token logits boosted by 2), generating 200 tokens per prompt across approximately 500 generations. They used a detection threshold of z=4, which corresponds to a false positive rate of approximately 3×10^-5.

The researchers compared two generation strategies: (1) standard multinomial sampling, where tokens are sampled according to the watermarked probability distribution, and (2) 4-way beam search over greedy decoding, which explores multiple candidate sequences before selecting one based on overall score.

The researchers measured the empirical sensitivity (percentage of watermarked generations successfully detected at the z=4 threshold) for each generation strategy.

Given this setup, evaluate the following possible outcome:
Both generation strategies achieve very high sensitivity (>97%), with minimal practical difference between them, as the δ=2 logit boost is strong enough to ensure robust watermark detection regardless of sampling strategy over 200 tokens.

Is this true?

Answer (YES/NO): YES